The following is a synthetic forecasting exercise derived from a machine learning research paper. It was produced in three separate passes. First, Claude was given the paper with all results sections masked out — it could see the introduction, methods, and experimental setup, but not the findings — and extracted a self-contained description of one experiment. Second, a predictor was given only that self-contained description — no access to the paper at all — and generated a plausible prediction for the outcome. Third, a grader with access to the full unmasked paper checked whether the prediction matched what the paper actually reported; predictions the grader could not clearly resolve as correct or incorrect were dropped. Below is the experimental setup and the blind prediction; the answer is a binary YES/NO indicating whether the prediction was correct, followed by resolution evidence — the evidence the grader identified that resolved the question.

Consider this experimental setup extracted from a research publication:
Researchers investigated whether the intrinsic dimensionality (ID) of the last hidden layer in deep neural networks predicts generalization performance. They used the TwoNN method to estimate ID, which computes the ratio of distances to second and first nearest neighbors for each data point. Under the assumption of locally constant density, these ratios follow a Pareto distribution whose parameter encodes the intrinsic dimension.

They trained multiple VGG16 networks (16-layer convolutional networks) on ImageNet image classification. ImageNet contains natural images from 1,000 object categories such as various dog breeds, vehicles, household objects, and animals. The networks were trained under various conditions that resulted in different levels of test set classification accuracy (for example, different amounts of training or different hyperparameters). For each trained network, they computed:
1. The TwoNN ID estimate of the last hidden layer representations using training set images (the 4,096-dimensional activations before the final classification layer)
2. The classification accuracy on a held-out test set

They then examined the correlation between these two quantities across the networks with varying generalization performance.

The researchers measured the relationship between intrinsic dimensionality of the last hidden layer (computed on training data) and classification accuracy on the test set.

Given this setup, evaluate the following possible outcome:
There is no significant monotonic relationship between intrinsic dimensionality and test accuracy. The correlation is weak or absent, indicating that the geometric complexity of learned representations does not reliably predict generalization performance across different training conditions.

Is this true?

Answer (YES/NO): NO